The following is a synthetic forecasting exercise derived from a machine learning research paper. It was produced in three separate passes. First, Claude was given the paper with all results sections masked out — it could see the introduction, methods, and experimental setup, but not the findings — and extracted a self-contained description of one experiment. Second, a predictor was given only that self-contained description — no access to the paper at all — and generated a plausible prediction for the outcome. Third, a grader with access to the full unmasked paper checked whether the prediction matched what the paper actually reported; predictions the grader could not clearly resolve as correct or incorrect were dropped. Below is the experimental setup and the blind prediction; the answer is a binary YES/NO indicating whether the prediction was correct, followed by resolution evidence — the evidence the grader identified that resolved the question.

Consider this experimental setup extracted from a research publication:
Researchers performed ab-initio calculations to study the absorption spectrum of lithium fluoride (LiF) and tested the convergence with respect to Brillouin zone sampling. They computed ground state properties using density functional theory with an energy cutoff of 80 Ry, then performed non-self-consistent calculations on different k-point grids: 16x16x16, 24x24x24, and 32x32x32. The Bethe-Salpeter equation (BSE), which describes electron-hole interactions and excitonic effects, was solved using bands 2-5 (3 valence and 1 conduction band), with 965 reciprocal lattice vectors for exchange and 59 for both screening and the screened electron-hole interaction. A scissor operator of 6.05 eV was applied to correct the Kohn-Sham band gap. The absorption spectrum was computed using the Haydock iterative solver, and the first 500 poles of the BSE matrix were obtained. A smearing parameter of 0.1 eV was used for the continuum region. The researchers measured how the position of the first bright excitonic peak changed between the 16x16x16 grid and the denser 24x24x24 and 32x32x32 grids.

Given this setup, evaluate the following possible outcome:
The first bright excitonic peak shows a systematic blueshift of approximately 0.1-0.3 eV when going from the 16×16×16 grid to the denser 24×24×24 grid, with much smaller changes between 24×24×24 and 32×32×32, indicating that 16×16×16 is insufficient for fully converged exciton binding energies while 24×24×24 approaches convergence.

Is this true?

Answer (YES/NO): NO